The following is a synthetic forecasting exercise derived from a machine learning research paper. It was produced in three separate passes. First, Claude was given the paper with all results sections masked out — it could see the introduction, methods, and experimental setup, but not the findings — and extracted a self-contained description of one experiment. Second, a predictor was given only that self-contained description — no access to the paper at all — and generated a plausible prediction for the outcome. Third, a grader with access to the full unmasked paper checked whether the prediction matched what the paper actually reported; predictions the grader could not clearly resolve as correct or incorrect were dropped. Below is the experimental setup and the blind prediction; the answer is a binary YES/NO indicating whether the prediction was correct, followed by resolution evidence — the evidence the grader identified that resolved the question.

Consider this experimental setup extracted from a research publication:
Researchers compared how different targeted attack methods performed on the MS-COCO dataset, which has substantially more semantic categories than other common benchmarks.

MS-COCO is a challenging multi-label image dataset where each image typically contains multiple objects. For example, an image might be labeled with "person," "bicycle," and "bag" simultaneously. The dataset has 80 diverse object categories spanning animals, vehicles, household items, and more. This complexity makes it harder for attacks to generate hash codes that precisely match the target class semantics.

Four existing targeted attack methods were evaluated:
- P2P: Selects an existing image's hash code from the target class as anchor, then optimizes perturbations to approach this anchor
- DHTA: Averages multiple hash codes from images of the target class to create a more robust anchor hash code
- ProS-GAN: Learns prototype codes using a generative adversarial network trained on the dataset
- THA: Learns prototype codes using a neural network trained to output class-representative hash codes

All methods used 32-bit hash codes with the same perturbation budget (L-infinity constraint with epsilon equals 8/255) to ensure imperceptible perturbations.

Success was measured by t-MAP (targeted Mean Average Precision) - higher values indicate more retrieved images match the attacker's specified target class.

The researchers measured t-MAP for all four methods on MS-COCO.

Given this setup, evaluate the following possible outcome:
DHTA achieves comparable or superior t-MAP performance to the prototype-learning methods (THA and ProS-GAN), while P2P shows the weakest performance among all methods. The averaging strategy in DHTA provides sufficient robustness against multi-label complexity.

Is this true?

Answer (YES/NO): NO